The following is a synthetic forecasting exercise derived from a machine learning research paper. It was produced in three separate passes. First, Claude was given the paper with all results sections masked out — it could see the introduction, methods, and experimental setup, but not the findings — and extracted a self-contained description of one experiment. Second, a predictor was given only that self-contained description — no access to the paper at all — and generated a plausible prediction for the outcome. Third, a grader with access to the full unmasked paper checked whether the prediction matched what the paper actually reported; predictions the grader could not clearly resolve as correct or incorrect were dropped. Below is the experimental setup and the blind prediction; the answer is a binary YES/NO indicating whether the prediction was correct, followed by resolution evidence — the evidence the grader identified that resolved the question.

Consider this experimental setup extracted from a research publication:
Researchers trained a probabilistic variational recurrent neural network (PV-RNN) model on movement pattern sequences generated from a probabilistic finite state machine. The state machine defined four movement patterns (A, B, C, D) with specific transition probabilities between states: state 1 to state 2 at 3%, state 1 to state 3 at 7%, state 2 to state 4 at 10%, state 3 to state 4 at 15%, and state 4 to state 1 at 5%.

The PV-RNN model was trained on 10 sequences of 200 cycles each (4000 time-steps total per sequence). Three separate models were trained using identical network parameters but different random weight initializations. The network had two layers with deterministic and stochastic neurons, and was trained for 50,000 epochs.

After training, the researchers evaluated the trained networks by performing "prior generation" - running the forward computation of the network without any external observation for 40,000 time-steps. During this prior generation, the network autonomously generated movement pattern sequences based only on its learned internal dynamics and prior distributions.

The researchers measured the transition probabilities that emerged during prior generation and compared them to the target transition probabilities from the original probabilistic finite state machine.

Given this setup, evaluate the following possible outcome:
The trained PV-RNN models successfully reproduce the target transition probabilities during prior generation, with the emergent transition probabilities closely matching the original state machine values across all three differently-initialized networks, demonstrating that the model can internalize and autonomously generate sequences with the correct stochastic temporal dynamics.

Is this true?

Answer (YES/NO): YES